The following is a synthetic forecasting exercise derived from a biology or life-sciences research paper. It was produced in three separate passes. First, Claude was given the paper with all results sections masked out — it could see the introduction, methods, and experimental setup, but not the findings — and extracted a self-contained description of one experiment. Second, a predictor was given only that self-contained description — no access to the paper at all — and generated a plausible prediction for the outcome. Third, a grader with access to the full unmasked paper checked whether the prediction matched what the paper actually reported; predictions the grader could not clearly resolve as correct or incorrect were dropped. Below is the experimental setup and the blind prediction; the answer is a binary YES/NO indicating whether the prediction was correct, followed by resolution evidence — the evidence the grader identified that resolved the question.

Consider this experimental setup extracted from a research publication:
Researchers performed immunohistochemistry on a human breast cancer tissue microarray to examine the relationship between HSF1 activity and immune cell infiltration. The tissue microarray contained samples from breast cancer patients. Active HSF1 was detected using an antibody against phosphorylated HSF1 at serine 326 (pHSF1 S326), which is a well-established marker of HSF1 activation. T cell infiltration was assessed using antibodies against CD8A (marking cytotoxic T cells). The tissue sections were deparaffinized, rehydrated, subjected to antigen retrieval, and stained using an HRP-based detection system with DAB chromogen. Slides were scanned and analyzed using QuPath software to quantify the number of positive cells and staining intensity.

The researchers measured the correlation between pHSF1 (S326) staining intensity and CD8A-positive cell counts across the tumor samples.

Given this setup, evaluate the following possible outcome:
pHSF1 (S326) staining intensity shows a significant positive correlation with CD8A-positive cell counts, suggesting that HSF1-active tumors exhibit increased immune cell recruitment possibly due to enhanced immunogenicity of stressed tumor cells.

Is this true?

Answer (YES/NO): NO